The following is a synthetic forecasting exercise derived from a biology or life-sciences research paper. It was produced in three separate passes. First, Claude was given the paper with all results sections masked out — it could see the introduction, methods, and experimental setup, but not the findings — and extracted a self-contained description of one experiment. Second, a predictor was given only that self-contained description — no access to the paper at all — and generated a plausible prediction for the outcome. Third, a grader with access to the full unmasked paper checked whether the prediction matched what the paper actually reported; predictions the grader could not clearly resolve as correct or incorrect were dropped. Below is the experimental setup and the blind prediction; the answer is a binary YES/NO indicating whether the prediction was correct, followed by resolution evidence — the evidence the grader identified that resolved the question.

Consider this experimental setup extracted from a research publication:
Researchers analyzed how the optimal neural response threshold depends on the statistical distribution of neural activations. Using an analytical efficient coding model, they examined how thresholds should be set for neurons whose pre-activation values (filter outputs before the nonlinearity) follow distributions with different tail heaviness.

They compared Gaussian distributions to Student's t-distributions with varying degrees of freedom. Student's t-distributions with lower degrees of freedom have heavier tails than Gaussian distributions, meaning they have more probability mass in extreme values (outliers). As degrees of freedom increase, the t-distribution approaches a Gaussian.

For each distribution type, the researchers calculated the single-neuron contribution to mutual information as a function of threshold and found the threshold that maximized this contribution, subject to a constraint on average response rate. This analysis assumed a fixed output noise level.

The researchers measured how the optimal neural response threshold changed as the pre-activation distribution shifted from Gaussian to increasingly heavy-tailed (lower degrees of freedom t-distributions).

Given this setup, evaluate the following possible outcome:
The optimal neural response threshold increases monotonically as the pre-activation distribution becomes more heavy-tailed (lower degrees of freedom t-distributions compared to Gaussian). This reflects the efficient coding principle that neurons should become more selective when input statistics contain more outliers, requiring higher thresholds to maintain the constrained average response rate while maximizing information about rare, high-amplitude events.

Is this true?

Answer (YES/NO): YES